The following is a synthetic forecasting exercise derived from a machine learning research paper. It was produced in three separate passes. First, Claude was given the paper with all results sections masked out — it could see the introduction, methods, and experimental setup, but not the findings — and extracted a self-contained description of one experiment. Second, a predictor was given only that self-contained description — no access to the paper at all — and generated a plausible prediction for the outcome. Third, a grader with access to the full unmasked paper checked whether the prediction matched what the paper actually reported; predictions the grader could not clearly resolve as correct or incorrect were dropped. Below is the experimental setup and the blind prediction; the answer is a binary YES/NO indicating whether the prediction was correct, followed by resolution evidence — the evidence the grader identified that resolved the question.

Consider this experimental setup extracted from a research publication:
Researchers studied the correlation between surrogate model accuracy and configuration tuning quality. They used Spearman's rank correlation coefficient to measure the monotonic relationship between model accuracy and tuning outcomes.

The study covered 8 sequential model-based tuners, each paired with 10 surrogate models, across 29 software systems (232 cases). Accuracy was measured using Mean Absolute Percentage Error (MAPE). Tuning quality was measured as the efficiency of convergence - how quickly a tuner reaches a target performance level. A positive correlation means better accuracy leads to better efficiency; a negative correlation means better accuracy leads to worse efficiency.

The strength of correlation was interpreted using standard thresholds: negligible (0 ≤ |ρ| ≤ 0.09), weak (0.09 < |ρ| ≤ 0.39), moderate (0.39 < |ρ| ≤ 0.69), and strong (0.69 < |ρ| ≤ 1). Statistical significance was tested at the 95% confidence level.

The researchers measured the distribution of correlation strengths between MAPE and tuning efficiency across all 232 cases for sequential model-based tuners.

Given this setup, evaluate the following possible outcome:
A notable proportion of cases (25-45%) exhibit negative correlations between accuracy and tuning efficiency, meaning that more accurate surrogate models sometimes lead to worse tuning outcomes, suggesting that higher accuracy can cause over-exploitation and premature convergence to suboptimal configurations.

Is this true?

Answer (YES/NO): YES